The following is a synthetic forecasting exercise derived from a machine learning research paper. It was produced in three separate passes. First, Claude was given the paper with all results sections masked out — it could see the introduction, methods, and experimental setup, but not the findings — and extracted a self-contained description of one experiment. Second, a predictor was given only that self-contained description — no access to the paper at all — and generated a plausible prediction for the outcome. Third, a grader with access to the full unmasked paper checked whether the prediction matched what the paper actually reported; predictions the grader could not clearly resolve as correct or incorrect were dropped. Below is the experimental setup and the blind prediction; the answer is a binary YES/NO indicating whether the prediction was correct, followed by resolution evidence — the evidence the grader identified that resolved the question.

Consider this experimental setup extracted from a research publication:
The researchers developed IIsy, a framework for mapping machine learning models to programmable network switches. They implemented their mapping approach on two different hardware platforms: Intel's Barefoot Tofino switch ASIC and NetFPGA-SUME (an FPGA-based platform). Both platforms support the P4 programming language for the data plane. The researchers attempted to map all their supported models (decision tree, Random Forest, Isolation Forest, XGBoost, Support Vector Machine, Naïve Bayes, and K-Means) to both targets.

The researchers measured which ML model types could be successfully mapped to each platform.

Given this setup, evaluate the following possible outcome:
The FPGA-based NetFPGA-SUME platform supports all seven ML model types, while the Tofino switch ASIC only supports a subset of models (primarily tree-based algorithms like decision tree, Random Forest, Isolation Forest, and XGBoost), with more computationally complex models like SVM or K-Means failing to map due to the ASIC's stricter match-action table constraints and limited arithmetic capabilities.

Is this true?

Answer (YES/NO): NO